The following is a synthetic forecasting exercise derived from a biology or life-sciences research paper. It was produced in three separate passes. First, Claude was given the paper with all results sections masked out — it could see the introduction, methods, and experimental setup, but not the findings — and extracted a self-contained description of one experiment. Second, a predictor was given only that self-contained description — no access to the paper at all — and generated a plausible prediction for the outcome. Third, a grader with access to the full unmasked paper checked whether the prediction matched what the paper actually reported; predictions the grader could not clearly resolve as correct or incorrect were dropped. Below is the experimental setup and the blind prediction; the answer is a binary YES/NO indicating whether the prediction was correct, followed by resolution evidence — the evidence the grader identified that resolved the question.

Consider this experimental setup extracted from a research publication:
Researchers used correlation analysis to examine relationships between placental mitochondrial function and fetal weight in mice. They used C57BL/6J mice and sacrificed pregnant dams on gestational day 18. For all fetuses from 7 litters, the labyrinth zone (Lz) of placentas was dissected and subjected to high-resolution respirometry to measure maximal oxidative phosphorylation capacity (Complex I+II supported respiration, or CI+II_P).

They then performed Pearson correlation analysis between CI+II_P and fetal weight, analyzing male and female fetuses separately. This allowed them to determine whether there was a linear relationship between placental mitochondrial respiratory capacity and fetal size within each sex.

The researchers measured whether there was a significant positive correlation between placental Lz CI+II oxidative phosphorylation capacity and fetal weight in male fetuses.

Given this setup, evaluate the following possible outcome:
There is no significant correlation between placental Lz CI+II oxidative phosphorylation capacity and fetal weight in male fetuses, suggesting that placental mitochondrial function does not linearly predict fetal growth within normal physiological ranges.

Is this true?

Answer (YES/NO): YES